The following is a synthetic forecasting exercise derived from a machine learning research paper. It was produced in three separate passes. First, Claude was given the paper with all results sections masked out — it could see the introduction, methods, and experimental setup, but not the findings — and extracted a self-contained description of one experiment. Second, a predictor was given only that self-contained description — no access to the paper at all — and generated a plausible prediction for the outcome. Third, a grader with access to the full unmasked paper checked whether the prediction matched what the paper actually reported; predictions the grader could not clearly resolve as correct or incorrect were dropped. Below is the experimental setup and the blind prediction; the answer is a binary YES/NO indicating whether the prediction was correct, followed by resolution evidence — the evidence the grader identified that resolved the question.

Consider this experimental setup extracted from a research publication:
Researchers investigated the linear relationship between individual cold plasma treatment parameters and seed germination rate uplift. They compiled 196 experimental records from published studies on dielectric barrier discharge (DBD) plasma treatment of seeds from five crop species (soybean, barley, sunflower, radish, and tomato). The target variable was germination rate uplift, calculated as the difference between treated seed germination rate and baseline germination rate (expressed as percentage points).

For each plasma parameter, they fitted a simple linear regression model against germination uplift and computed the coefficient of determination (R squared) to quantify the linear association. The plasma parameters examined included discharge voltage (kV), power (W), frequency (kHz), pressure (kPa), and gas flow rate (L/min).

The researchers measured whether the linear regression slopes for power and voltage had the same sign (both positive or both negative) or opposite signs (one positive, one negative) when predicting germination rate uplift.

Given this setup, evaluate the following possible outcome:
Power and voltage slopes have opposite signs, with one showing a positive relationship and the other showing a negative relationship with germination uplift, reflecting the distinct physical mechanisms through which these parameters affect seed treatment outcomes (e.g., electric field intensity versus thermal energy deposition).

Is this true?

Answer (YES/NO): YES